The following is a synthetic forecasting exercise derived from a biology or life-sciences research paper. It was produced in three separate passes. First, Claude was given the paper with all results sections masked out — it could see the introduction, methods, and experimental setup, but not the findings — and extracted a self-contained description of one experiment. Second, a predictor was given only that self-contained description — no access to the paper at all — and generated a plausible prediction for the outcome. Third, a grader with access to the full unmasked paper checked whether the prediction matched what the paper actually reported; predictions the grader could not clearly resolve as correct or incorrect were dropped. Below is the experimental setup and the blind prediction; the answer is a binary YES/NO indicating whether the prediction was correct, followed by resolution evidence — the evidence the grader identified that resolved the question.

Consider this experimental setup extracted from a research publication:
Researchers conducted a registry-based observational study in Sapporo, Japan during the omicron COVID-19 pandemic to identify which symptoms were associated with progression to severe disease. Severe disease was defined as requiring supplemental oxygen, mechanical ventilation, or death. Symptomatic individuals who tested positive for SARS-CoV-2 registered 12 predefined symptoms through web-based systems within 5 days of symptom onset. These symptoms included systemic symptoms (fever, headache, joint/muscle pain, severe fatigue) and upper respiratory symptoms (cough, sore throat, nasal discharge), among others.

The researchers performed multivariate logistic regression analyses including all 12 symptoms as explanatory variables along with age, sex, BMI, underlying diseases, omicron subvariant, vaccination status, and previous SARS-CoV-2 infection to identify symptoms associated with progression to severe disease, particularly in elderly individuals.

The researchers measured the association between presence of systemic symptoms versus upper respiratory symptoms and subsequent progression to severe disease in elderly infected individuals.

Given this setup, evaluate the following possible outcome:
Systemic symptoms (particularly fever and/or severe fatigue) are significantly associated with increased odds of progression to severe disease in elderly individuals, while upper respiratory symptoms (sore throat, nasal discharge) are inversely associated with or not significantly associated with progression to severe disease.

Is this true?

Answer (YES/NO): YES